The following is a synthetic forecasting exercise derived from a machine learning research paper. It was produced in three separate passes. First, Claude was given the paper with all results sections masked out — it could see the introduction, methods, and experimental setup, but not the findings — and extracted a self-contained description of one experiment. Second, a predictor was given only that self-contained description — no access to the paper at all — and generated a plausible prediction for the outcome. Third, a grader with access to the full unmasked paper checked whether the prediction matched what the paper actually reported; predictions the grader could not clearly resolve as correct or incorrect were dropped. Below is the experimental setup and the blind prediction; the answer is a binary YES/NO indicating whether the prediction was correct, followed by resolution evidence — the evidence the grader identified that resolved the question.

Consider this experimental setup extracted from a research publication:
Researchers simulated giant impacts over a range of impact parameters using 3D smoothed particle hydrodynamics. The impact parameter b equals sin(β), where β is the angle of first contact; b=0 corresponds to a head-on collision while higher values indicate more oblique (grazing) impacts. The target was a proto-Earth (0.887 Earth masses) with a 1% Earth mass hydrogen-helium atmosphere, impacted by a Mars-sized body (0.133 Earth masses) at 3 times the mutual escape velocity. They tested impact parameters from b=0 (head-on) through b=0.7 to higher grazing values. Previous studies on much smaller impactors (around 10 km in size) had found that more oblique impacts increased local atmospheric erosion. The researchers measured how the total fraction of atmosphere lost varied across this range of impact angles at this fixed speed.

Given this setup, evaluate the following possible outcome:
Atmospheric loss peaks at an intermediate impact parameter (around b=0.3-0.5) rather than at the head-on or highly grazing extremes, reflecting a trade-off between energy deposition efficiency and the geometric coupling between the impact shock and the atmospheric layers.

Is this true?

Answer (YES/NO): NO